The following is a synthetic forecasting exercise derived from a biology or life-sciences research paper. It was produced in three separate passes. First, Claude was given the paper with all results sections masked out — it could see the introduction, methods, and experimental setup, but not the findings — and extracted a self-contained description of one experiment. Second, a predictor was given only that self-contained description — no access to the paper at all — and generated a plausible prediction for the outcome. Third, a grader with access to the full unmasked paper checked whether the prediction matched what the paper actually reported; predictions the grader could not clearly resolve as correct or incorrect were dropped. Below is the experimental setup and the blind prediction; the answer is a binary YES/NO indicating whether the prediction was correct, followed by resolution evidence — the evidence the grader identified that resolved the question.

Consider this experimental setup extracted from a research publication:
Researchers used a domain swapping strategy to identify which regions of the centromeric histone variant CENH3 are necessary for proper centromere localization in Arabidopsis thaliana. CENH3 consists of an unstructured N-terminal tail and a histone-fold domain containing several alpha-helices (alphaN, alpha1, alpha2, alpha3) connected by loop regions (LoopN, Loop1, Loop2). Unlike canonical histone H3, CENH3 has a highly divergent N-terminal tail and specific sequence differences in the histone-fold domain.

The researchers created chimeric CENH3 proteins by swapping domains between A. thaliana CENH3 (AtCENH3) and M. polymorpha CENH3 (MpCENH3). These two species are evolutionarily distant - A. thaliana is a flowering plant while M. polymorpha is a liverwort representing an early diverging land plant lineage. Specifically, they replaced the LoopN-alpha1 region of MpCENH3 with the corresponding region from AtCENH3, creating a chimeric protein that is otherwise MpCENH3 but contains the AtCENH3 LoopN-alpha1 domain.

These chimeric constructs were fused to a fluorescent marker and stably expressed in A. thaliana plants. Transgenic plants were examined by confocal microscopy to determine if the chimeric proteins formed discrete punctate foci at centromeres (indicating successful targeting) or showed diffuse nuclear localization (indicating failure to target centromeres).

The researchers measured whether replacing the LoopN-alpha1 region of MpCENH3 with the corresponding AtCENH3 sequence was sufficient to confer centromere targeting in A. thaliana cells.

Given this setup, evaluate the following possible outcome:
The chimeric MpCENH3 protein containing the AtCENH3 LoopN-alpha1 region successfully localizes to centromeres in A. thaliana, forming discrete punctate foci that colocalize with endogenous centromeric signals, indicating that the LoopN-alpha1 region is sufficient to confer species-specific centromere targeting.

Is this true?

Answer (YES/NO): NO